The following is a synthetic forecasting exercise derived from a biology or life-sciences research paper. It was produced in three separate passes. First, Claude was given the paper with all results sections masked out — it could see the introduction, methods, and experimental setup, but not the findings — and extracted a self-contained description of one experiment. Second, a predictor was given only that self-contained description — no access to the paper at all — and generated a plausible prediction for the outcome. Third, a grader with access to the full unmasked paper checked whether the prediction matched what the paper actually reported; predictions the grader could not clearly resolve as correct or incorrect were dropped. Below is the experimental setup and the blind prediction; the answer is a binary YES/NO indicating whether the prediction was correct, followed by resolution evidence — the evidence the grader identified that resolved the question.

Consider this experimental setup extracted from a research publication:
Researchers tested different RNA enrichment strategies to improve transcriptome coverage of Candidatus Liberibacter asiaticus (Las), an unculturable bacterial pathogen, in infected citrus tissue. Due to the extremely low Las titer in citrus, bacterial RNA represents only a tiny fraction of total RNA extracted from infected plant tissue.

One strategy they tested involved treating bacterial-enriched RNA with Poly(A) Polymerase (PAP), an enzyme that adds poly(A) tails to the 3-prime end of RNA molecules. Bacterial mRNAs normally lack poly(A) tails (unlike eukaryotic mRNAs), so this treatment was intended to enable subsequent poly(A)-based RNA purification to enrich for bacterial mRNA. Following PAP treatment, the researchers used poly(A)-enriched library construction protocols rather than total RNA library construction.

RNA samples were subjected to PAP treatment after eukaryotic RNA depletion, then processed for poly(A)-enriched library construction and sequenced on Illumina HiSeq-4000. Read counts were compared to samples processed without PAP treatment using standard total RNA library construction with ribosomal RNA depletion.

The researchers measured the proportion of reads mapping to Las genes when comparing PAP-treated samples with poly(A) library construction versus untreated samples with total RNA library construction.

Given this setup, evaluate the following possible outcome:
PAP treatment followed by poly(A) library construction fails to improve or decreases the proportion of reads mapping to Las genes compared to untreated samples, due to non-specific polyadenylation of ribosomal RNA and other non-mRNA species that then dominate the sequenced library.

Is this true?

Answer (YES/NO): NO